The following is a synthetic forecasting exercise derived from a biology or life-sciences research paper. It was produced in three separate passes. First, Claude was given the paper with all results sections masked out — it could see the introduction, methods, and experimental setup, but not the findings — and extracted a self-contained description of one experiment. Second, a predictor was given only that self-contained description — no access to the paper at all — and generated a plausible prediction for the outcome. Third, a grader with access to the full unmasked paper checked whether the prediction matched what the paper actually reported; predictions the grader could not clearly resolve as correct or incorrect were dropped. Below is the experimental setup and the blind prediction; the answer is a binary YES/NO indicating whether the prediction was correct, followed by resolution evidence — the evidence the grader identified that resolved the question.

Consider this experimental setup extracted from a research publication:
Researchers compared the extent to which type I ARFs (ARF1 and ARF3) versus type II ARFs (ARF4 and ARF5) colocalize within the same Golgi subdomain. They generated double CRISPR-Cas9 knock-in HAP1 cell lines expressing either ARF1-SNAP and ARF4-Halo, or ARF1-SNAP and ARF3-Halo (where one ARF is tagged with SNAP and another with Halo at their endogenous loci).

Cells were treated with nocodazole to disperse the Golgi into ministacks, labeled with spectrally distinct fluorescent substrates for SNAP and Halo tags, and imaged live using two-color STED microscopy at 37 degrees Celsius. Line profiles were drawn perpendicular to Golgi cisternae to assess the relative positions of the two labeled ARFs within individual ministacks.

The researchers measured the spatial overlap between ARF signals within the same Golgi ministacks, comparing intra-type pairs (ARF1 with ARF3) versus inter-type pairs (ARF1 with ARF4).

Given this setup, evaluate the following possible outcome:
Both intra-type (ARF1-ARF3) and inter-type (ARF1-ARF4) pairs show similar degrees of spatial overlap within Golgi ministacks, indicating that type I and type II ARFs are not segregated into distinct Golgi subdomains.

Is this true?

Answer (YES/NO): NO